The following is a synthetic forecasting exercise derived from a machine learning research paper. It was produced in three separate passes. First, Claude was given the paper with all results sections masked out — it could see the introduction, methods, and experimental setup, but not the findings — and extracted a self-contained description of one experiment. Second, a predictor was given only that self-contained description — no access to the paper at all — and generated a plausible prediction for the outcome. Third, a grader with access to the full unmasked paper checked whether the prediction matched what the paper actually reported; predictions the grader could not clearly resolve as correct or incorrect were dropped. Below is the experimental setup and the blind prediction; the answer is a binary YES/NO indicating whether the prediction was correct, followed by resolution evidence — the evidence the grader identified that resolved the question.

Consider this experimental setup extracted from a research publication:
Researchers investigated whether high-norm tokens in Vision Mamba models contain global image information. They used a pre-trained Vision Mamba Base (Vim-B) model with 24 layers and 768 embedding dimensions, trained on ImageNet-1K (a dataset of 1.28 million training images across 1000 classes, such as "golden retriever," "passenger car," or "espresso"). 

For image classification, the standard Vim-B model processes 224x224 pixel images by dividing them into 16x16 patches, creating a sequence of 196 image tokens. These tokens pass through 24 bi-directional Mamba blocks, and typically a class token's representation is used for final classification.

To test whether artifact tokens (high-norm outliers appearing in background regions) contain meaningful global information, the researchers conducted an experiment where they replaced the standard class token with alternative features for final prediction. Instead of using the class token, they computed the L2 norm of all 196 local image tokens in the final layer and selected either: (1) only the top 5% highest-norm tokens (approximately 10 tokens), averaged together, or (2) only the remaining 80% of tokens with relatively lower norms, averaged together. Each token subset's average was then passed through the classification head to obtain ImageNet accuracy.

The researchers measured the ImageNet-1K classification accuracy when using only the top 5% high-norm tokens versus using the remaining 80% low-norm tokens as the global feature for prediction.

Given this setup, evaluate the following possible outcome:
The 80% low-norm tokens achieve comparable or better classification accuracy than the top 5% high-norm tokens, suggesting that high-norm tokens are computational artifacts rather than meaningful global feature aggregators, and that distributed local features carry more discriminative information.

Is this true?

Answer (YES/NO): NO